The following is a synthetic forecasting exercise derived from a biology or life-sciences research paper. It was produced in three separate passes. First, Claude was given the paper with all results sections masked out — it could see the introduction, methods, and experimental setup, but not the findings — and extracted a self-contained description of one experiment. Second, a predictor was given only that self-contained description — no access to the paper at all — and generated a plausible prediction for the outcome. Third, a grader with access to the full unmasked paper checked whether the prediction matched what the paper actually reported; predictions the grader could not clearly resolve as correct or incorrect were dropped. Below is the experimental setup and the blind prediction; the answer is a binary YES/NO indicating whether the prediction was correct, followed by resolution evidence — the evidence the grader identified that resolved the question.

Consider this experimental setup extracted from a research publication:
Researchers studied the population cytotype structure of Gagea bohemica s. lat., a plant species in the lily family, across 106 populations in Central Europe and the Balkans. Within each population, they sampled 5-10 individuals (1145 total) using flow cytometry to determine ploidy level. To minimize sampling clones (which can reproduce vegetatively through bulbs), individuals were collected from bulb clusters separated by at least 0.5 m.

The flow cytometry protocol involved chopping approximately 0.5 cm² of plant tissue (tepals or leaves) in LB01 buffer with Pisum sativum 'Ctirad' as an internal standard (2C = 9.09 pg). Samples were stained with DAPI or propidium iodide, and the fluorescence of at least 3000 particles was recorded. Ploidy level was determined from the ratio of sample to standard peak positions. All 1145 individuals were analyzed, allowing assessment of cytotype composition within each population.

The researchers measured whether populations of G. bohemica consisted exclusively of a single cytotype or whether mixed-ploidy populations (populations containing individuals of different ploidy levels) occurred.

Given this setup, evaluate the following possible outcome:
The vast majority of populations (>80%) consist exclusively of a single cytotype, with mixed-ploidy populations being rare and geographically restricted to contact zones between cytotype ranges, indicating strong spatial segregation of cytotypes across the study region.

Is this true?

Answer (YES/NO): YES